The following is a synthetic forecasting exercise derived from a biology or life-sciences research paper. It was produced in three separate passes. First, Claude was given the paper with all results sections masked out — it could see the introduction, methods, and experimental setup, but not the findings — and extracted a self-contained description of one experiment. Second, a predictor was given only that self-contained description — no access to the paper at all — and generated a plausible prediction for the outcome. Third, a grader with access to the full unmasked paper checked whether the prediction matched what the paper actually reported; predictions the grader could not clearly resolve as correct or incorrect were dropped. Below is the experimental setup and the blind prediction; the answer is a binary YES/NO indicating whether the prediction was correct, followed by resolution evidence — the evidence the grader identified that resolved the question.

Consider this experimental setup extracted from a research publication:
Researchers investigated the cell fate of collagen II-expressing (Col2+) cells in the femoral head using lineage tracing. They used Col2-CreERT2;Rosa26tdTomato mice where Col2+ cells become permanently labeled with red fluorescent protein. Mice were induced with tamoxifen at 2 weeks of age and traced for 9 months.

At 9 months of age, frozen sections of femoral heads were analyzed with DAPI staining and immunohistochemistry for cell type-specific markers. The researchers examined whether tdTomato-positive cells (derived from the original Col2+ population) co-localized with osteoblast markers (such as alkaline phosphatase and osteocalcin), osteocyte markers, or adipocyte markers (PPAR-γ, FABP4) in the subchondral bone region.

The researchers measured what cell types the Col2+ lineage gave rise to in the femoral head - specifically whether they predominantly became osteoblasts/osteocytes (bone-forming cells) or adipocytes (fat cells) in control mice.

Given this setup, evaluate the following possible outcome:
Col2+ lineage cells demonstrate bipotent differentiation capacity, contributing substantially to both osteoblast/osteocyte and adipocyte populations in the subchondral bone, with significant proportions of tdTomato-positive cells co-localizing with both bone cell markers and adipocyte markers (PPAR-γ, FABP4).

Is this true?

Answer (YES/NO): NO